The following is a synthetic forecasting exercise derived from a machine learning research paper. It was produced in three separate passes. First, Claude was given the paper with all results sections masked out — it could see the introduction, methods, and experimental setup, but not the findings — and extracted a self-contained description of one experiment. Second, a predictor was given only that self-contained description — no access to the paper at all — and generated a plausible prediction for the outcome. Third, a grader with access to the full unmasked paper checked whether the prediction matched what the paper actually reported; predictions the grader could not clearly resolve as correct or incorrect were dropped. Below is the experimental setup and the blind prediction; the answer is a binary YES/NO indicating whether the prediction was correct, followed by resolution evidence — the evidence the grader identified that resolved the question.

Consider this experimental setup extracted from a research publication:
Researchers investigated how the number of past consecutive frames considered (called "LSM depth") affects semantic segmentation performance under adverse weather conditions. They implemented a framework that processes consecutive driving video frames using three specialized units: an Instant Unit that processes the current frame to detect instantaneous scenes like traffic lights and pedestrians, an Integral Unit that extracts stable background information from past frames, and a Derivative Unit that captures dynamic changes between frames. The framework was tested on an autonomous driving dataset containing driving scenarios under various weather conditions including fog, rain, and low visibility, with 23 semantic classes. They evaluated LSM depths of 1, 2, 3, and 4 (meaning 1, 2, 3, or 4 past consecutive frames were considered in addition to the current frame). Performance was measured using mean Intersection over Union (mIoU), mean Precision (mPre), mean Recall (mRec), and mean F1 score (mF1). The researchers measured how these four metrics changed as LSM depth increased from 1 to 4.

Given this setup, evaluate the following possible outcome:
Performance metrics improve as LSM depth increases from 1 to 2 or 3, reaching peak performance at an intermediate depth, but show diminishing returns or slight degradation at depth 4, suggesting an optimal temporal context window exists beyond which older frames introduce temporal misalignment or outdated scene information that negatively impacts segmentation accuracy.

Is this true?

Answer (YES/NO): NO